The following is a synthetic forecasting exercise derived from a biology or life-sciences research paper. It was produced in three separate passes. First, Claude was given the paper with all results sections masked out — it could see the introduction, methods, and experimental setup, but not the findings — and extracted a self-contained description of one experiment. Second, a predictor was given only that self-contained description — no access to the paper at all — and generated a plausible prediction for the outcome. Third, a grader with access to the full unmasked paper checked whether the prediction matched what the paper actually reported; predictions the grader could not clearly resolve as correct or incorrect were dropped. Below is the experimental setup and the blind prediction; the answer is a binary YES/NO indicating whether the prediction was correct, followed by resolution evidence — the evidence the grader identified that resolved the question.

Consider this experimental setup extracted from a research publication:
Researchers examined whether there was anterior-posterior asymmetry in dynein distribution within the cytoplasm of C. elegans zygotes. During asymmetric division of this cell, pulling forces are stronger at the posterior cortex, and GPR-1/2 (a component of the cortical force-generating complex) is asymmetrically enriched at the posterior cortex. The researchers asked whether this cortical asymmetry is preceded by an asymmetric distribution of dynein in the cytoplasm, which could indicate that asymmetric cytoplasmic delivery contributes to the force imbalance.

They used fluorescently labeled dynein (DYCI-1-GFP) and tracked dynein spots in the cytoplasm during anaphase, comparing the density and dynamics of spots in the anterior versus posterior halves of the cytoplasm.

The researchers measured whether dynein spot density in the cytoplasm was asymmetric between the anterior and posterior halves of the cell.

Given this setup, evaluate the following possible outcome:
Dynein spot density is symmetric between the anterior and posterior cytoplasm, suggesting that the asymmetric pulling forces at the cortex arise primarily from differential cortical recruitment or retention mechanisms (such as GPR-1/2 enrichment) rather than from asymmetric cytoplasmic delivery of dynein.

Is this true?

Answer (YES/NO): YES